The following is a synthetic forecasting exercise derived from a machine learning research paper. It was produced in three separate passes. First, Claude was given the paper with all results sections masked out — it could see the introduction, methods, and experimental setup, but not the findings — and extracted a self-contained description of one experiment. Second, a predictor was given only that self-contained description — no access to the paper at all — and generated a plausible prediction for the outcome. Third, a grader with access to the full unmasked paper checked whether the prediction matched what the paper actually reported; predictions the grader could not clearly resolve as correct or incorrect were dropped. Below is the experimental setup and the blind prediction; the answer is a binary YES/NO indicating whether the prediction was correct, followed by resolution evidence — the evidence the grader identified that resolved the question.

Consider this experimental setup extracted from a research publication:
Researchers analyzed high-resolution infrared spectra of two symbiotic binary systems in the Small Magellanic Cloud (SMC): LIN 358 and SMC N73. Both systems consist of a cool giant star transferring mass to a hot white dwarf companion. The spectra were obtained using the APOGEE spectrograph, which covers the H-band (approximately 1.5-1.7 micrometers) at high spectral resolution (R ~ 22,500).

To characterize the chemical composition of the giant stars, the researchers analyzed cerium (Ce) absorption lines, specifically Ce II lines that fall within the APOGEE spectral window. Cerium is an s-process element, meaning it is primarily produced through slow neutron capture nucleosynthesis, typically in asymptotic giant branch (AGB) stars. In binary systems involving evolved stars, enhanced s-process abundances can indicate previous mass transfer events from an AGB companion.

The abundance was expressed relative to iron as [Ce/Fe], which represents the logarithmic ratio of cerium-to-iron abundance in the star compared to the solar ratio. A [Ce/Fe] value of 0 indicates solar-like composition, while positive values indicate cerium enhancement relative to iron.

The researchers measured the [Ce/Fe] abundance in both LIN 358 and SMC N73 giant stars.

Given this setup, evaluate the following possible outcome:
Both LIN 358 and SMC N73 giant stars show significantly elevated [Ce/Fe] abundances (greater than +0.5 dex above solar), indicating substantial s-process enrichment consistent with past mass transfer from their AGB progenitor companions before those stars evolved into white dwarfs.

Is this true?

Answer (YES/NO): NO